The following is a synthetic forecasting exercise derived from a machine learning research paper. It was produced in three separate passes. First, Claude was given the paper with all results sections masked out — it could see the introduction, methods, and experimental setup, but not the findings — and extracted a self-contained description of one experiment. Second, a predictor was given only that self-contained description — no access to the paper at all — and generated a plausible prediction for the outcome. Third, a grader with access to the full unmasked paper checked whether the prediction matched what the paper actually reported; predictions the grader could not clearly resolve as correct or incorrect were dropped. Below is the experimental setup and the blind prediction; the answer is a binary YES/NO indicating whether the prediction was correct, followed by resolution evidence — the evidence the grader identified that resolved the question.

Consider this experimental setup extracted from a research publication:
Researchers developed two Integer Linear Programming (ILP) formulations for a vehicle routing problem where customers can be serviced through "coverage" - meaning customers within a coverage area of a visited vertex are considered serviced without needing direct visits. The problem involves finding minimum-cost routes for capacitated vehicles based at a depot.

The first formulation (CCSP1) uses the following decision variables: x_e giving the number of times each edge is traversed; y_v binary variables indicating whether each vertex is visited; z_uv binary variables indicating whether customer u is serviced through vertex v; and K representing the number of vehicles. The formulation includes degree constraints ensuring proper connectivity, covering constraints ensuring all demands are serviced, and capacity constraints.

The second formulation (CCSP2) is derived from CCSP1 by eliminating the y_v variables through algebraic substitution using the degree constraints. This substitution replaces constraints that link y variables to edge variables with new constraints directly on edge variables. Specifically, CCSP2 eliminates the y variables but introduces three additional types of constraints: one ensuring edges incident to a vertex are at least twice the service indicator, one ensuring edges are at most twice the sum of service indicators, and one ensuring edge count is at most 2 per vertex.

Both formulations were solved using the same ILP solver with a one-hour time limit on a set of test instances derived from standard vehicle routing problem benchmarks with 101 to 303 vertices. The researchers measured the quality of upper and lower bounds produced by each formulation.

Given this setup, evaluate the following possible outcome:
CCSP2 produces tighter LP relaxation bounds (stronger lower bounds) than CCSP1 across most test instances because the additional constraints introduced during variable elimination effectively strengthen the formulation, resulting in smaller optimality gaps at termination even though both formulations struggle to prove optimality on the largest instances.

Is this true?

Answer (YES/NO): NO